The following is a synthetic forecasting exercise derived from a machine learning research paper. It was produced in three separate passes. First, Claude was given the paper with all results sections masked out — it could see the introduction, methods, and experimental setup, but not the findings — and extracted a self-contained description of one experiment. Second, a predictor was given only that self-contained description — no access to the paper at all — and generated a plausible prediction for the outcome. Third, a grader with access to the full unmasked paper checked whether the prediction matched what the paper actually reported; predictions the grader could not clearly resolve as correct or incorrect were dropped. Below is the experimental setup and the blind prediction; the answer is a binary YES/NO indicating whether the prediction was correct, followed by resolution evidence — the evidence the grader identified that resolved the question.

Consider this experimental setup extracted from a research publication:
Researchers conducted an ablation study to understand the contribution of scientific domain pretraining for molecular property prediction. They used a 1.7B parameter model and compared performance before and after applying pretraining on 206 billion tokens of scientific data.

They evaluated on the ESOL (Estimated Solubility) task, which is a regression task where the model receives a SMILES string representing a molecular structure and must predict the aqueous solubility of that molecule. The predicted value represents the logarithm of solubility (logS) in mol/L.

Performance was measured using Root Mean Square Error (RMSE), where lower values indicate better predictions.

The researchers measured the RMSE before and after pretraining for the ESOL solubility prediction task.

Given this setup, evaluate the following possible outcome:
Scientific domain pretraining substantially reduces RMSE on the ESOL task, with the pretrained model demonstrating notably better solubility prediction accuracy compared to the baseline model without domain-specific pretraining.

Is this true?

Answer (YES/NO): YES